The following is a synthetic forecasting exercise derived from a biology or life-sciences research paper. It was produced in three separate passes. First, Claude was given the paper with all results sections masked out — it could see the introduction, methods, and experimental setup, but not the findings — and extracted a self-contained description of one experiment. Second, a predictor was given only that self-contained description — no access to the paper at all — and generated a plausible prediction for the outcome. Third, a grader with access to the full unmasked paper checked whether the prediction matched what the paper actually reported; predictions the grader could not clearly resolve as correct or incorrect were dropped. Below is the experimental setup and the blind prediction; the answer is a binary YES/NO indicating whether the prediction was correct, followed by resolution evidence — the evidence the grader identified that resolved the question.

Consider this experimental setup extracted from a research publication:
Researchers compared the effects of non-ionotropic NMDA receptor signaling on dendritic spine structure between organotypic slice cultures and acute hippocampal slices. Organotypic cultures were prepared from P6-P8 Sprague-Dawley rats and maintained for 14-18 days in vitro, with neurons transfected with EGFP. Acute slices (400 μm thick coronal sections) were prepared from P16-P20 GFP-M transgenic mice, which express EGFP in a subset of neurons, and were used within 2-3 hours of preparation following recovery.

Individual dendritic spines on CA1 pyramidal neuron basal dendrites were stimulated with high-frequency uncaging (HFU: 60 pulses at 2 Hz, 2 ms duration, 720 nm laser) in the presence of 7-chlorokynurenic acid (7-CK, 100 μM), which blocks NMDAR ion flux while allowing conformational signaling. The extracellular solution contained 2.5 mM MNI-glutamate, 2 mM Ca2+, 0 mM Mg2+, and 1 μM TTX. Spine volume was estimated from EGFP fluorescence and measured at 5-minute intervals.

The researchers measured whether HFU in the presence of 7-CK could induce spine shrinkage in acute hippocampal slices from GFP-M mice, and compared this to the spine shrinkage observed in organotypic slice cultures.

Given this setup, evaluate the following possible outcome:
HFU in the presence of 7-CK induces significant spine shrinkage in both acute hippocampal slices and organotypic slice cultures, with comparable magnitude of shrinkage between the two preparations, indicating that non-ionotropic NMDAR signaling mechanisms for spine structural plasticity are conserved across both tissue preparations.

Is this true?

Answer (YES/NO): YES